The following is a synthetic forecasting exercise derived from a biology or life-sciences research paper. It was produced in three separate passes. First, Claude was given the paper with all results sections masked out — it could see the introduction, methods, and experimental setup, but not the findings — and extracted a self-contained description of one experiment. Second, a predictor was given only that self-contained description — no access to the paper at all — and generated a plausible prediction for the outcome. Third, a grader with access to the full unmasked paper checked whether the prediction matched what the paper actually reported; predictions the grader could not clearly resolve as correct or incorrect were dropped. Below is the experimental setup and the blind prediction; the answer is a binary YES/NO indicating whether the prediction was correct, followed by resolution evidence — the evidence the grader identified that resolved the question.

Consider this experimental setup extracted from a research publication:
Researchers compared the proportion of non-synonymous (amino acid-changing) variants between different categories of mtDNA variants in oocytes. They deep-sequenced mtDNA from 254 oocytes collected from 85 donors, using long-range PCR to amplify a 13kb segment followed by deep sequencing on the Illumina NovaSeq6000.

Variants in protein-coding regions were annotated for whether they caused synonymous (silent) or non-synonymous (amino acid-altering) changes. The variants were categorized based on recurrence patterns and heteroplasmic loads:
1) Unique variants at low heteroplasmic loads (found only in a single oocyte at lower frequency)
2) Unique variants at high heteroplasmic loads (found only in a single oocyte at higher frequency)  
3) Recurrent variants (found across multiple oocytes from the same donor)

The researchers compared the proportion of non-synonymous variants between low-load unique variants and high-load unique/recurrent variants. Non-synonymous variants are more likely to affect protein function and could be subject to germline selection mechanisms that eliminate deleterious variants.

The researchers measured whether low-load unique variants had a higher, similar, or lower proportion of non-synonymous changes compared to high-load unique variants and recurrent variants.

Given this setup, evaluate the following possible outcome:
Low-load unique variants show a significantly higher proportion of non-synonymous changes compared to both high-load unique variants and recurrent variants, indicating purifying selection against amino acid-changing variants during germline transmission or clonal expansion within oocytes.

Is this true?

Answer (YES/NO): NO